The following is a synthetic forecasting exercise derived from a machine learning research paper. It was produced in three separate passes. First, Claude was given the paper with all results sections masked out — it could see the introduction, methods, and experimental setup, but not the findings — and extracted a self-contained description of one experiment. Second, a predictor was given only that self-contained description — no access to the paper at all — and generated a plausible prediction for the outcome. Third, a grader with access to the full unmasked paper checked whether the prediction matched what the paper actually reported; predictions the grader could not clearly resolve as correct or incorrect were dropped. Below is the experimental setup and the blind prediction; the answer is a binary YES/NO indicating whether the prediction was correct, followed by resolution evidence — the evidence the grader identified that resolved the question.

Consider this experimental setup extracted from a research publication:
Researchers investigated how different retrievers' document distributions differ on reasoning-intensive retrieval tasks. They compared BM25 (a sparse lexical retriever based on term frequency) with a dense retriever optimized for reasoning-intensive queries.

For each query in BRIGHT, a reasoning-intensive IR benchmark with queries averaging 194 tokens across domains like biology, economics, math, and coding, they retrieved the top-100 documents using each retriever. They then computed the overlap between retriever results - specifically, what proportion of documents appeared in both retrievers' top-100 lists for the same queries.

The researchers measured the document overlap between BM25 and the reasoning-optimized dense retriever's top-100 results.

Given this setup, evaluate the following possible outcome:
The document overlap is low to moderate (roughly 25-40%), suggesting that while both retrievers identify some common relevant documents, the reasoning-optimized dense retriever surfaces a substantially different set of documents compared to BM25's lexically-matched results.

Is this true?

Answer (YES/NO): YES